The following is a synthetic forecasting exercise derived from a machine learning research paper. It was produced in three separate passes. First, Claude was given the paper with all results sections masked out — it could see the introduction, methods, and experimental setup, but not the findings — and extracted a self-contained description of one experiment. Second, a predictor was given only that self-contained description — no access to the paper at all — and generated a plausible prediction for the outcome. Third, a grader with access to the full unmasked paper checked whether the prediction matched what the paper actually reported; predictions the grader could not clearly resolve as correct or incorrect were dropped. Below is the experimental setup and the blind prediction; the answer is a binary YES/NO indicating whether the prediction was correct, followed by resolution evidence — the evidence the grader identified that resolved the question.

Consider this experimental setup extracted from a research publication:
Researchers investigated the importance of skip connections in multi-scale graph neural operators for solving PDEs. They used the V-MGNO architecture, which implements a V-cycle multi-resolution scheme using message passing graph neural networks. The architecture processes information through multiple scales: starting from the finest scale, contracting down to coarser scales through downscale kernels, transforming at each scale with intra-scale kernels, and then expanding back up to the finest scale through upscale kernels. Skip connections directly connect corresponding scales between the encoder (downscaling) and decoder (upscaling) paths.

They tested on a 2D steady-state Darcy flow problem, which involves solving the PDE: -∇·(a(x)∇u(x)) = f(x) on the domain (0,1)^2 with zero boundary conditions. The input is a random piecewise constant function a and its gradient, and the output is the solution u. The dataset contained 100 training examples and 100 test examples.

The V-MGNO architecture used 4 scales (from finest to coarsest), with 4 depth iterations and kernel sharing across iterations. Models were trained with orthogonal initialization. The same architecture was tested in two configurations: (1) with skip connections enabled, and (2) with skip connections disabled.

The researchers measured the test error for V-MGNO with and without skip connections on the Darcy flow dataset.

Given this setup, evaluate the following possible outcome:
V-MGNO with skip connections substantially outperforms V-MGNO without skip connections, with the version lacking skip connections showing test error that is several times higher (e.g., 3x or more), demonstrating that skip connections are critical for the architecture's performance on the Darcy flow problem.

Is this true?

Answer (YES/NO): YES